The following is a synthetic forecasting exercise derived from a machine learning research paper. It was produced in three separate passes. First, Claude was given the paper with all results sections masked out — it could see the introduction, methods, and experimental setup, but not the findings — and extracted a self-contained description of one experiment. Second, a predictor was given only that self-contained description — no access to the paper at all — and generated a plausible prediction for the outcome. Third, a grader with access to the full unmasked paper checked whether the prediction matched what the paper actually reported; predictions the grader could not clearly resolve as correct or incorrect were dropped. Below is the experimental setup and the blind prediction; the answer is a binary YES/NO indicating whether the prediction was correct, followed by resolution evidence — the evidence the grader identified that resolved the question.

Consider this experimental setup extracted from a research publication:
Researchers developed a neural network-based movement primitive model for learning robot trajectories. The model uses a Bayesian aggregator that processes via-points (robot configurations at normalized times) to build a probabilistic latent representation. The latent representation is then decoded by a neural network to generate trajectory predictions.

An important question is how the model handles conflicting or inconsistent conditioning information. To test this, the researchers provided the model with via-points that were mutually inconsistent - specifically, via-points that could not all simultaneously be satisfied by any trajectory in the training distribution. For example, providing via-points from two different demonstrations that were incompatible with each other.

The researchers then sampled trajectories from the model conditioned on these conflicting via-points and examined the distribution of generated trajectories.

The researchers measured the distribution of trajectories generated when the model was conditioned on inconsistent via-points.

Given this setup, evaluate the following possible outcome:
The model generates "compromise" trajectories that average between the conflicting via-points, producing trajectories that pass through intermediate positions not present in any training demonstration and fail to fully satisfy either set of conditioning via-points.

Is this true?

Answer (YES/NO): NO